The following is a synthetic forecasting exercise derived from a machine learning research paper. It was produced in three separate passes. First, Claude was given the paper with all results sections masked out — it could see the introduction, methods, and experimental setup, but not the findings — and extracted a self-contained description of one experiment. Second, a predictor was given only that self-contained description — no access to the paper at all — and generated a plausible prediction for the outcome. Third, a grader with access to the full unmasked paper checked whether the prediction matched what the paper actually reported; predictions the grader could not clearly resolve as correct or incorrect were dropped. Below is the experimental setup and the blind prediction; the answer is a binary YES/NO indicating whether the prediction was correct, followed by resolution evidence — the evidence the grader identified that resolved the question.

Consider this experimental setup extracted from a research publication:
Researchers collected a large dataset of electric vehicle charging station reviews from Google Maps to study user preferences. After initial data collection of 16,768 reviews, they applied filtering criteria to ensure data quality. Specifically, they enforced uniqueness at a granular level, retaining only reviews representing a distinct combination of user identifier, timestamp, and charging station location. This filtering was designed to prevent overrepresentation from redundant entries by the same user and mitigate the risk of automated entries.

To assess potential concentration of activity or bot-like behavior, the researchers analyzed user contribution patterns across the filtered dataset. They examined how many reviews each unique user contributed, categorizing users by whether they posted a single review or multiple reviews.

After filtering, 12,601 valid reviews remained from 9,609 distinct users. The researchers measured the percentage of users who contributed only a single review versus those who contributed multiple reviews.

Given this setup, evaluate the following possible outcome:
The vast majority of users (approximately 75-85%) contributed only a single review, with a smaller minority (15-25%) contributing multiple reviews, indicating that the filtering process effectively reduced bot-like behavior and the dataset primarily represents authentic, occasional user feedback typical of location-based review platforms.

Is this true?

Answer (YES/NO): YES